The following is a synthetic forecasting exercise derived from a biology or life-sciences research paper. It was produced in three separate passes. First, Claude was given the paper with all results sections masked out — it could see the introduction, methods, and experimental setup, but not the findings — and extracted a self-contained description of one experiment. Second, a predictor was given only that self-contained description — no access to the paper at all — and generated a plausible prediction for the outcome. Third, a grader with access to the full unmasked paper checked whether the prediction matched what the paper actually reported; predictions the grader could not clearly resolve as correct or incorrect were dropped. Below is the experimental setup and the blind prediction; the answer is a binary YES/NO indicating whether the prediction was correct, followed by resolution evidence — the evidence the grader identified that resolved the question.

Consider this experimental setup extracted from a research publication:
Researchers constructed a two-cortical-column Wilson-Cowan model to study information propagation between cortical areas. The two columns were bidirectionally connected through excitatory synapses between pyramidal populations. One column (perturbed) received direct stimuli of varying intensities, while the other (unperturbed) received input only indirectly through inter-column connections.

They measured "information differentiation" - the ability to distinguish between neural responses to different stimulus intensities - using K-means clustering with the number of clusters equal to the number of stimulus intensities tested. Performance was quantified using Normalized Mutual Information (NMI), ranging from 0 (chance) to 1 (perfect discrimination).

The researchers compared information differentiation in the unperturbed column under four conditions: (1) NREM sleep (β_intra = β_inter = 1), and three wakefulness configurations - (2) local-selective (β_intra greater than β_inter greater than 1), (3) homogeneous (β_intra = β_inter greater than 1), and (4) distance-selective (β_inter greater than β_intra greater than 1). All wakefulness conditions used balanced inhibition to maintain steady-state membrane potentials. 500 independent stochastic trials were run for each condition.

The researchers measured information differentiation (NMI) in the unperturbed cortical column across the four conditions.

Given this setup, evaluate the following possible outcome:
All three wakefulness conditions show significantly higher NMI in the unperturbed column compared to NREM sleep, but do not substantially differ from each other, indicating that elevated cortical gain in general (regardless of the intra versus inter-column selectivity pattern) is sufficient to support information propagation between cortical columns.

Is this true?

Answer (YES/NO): NO